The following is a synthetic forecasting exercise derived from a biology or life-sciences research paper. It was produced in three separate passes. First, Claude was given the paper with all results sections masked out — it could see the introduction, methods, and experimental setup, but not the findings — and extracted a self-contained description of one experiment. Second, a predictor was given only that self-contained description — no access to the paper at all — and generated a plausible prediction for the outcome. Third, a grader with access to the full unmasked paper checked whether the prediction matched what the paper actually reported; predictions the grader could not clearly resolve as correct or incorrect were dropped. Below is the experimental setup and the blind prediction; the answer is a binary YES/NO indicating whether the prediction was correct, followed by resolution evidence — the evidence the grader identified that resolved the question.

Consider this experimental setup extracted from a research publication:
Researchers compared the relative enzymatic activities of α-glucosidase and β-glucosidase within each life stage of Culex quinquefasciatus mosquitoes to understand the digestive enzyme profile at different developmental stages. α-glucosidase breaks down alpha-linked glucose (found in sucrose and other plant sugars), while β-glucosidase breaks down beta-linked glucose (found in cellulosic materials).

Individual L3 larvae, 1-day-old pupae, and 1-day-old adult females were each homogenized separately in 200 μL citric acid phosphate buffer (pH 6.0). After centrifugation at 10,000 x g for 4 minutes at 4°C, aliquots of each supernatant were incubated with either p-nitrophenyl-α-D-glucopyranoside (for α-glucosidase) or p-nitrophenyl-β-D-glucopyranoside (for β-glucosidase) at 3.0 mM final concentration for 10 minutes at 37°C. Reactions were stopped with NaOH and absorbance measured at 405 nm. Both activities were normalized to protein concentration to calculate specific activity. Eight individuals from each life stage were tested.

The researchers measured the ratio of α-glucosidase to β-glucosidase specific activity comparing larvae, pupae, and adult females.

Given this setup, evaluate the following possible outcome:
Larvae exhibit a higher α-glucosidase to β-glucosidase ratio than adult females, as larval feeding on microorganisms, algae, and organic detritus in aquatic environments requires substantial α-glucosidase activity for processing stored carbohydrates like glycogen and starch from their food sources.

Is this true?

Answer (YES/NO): NO